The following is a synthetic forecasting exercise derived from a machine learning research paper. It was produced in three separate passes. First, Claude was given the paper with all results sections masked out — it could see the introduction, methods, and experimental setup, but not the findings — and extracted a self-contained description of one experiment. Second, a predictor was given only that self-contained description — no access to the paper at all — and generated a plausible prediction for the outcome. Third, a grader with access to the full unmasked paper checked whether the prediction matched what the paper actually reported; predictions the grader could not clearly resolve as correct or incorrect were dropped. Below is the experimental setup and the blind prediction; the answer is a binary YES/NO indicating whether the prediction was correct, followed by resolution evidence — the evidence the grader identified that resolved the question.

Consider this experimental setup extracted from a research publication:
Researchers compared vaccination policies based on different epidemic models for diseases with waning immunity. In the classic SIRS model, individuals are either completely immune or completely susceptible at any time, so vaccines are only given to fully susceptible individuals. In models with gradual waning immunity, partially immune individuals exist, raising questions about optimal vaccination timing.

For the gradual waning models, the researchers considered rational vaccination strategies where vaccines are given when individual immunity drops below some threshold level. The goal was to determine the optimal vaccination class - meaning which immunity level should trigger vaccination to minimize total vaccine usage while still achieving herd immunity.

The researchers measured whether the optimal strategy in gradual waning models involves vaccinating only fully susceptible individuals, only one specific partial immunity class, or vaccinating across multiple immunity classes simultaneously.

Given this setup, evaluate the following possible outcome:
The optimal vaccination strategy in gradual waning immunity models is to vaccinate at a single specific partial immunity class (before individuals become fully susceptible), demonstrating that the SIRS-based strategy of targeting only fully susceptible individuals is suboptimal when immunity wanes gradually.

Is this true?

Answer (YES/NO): YES